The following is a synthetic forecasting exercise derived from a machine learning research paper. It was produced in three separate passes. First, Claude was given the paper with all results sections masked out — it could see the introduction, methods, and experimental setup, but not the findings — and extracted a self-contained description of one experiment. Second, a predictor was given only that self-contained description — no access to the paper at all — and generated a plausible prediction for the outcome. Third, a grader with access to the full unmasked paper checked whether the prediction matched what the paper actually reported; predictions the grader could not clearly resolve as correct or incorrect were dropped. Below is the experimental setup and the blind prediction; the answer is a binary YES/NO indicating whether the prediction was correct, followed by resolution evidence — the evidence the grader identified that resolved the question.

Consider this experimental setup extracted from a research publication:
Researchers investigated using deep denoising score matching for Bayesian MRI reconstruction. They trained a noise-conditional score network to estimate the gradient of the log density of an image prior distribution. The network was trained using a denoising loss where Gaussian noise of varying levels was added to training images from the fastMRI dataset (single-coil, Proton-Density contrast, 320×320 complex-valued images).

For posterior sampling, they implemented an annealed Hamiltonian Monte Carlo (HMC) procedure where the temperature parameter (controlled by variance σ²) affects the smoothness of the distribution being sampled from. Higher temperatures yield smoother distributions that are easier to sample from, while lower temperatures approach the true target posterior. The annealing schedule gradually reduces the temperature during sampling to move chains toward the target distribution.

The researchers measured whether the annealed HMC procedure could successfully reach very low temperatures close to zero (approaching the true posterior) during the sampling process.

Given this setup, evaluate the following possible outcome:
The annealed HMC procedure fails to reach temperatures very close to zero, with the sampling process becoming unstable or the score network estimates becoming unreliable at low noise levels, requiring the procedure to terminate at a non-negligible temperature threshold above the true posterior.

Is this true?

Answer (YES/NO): YES